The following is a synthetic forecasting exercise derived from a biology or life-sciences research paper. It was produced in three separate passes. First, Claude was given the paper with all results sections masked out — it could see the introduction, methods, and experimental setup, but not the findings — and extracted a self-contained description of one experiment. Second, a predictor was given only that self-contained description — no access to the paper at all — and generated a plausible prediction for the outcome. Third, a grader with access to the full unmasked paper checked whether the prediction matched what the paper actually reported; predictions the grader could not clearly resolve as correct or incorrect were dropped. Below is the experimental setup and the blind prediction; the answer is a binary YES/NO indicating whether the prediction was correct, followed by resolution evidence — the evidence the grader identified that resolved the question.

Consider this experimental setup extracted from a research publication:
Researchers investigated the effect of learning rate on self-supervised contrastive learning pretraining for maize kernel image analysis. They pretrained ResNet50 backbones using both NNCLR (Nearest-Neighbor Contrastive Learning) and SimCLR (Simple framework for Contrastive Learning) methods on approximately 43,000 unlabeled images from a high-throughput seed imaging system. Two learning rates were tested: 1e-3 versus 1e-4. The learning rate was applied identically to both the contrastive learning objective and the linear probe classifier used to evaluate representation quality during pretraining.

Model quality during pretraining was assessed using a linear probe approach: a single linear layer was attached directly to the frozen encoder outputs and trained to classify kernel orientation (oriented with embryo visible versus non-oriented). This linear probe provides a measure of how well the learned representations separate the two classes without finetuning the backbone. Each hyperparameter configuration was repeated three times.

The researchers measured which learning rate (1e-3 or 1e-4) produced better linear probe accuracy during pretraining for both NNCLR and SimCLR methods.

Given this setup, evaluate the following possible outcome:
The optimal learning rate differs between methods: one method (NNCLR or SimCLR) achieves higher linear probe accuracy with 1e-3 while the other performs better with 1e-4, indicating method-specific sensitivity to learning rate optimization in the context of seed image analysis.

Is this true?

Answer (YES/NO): NO